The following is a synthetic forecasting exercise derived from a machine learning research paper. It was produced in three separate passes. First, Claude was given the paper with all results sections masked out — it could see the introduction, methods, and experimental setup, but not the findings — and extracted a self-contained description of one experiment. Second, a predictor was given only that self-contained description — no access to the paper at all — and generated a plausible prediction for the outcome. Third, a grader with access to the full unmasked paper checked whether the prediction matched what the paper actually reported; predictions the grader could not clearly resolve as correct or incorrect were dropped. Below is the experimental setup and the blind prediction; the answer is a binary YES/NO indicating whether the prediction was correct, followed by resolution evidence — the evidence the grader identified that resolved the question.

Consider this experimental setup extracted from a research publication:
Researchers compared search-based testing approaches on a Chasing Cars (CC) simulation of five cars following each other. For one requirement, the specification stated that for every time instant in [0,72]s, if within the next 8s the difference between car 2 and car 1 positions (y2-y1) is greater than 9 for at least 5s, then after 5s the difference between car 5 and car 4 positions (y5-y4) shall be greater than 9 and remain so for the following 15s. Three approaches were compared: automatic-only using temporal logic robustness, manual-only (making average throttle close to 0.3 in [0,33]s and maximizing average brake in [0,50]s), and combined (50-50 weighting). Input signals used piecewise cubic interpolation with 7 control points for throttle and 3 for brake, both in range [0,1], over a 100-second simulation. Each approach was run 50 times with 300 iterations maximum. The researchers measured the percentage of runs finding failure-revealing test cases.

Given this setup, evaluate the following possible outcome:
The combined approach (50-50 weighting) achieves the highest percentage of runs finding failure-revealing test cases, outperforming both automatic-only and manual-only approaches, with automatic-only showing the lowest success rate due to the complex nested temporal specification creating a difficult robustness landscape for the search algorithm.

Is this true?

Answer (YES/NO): NO